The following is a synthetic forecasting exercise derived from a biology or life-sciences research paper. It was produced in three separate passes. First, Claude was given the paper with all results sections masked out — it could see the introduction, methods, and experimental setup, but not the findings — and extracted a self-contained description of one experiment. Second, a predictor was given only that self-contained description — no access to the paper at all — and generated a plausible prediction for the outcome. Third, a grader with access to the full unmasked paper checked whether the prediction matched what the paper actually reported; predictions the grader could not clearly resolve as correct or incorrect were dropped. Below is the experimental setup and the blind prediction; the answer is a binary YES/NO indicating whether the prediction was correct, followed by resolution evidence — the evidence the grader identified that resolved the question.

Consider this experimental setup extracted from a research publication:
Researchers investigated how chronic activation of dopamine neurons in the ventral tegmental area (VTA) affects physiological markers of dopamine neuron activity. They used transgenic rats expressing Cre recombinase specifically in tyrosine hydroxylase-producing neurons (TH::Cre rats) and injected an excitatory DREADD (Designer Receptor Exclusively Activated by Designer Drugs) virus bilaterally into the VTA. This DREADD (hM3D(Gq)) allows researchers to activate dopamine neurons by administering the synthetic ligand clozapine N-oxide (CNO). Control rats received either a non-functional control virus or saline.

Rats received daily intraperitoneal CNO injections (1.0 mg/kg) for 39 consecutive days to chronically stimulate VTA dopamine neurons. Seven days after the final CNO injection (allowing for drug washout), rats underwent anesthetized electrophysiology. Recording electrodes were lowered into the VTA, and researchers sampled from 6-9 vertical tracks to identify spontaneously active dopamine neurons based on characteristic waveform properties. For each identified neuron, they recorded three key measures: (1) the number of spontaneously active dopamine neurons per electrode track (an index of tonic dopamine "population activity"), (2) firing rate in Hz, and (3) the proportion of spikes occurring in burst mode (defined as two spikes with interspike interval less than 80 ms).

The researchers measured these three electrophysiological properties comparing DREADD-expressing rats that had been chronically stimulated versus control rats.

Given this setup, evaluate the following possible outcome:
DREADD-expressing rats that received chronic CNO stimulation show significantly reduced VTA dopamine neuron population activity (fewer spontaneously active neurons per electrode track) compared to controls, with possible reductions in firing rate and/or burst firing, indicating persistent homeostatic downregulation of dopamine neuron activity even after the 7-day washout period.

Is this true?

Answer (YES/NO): NO